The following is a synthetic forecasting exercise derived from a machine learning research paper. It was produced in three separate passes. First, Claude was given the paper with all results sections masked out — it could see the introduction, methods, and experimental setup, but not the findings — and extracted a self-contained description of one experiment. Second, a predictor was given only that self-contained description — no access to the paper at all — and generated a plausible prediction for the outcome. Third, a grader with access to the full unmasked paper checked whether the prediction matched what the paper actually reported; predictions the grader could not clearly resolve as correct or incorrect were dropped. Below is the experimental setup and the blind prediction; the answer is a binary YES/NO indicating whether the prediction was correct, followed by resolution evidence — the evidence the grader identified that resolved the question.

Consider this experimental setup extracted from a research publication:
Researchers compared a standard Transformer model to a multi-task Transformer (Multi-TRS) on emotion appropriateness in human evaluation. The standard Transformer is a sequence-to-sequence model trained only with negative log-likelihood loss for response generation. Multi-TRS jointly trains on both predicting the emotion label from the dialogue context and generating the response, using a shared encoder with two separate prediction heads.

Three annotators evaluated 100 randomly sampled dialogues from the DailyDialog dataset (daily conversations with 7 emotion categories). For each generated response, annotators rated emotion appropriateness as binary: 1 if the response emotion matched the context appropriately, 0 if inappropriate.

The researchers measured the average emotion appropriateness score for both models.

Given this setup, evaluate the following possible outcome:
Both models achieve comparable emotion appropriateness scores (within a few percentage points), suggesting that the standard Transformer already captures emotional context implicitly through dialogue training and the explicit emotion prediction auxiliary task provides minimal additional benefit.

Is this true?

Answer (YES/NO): NO